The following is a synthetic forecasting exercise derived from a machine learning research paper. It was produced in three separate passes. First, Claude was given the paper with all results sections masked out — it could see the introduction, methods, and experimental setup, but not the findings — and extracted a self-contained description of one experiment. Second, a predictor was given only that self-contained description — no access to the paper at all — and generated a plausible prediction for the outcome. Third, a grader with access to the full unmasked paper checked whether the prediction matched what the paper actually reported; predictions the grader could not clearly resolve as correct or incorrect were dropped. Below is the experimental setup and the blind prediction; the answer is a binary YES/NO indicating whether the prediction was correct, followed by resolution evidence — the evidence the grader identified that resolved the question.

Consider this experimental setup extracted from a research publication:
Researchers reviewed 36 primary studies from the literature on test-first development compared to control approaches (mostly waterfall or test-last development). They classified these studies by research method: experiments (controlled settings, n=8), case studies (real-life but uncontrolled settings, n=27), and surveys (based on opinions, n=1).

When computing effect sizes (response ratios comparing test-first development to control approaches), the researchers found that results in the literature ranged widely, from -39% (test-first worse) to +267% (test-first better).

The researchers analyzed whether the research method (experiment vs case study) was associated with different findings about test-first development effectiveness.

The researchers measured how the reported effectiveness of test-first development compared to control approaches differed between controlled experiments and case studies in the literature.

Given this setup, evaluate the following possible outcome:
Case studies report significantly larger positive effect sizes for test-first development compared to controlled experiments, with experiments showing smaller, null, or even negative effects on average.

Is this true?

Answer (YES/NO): YES